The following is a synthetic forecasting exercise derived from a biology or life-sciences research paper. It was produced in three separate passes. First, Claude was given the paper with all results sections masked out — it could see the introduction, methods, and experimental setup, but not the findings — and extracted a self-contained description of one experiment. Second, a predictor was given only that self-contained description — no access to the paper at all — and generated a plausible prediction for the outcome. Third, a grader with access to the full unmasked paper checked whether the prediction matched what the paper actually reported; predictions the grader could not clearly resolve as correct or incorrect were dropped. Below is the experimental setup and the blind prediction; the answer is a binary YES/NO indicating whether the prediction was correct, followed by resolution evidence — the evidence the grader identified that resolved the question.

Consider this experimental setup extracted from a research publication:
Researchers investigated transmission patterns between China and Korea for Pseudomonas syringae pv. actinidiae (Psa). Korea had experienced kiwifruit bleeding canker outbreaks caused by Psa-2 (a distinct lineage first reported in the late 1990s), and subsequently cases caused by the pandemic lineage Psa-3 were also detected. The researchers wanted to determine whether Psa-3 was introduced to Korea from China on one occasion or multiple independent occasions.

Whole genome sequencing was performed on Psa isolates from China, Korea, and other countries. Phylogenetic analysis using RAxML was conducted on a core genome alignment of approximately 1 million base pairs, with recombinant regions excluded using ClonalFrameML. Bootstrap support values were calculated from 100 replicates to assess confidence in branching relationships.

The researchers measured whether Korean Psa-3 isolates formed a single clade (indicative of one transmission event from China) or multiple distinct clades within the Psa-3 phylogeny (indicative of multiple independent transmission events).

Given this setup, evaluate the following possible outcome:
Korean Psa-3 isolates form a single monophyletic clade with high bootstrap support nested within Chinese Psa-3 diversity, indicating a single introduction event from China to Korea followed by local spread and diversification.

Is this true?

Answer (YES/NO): NO